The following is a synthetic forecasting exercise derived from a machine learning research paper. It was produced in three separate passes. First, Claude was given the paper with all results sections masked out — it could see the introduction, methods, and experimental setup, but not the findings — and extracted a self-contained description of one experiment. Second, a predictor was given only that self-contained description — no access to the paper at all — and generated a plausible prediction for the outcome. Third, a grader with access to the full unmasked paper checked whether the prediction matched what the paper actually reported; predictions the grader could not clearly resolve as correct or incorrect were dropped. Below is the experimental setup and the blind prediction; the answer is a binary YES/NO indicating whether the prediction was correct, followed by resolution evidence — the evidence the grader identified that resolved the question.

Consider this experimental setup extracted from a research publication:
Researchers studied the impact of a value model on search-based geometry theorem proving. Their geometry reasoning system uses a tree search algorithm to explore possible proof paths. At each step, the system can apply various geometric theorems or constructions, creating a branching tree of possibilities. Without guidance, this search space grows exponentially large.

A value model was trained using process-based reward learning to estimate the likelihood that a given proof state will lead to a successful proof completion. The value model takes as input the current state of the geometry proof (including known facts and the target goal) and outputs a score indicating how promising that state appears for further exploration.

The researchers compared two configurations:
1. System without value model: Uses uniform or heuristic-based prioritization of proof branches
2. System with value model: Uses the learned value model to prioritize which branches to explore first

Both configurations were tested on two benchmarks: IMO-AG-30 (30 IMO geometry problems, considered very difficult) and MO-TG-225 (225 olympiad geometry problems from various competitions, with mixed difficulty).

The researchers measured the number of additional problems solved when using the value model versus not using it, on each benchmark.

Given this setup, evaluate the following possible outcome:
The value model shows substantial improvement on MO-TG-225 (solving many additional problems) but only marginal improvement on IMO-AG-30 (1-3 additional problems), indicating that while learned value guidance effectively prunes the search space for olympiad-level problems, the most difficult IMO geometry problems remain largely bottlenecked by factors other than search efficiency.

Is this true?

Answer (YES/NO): NO